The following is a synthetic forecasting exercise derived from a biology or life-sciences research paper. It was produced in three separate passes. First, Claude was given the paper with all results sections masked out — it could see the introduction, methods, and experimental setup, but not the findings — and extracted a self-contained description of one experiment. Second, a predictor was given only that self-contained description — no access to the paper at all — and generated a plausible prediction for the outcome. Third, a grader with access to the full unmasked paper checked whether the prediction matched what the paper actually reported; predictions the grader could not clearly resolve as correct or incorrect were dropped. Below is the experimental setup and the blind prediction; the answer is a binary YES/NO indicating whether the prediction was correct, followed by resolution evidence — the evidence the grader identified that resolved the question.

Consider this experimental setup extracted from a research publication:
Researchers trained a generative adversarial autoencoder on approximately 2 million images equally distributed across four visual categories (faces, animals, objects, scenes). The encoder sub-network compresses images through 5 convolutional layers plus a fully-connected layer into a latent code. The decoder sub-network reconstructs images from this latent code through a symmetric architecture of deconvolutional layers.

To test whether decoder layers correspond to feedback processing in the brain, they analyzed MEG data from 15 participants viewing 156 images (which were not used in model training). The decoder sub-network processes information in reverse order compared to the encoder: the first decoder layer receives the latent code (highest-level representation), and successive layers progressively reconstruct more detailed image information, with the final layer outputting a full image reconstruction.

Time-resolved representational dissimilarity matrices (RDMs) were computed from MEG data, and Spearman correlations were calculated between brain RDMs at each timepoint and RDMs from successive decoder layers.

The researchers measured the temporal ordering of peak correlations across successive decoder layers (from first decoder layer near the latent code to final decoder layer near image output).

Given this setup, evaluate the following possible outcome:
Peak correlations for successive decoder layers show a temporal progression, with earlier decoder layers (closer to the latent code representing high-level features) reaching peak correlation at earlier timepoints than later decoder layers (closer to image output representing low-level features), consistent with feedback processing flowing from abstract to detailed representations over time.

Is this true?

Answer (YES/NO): YES